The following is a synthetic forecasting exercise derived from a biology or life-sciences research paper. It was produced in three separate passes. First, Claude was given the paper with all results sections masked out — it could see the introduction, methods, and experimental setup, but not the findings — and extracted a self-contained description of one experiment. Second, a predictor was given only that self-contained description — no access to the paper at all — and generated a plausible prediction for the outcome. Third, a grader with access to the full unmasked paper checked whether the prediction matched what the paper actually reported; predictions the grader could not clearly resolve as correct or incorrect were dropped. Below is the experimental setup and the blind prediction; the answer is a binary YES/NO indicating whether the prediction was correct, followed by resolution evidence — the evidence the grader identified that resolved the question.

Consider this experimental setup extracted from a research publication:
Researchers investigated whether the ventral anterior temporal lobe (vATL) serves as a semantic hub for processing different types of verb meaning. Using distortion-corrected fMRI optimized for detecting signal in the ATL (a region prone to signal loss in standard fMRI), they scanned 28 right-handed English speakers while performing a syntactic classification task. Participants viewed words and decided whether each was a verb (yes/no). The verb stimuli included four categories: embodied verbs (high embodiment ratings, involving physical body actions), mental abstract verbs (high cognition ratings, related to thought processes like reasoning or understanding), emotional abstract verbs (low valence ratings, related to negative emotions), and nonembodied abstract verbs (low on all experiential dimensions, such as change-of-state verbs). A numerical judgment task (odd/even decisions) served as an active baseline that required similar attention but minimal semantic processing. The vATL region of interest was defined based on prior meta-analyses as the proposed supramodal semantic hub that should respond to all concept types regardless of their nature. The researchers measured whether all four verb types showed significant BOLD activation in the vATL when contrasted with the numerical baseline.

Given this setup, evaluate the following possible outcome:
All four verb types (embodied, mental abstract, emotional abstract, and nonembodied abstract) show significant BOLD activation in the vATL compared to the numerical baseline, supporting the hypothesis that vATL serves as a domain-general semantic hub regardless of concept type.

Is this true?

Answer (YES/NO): NO